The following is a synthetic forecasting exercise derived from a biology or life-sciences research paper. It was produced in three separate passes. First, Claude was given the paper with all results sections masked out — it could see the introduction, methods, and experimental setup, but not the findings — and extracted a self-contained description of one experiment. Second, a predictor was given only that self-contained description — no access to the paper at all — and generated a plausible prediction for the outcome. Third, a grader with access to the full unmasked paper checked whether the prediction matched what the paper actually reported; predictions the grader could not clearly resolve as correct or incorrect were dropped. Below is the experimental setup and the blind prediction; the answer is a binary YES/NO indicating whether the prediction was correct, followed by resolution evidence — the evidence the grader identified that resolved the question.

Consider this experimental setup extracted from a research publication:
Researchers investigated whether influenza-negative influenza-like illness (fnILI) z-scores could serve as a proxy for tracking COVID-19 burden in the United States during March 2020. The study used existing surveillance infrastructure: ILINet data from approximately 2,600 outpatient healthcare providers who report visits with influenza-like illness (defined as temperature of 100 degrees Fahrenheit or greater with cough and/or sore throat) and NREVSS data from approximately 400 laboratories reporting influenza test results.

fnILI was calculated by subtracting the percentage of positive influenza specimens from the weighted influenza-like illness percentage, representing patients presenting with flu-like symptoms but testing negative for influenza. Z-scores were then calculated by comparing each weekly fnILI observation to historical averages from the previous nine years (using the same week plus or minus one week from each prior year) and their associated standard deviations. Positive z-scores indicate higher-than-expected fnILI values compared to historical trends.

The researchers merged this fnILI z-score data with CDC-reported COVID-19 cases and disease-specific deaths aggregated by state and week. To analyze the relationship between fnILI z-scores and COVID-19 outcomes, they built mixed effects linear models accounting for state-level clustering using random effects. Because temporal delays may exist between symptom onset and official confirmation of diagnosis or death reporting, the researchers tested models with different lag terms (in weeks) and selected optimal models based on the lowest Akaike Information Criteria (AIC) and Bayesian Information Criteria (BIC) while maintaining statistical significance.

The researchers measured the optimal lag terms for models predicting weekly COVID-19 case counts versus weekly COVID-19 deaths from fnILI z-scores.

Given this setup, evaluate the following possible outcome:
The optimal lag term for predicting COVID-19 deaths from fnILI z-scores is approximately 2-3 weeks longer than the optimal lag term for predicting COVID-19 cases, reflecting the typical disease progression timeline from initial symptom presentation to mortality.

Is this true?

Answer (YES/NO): NO